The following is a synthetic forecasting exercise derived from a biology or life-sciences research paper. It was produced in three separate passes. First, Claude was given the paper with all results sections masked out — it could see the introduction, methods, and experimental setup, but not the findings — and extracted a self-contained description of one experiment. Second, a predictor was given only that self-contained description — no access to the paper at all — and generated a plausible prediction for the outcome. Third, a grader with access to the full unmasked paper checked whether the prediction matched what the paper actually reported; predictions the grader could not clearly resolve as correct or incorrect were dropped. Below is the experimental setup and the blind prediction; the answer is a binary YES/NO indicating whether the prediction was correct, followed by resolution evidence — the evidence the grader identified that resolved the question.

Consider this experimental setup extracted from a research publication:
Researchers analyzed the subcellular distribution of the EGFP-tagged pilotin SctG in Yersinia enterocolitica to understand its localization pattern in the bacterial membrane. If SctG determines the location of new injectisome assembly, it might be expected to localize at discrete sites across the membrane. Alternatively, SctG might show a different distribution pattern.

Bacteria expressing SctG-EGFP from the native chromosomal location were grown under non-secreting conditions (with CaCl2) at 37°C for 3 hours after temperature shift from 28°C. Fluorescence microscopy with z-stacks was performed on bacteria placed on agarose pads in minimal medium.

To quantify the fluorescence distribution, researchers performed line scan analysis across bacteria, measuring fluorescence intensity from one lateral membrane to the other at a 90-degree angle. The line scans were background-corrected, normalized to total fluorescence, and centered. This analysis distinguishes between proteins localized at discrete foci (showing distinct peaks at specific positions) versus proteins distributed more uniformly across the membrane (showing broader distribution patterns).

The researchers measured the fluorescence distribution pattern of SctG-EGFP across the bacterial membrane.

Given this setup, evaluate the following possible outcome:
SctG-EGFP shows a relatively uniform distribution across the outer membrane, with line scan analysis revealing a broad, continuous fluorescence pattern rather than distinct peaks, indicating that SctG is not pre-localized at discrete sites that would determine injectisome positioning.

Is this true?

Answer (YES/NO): YES